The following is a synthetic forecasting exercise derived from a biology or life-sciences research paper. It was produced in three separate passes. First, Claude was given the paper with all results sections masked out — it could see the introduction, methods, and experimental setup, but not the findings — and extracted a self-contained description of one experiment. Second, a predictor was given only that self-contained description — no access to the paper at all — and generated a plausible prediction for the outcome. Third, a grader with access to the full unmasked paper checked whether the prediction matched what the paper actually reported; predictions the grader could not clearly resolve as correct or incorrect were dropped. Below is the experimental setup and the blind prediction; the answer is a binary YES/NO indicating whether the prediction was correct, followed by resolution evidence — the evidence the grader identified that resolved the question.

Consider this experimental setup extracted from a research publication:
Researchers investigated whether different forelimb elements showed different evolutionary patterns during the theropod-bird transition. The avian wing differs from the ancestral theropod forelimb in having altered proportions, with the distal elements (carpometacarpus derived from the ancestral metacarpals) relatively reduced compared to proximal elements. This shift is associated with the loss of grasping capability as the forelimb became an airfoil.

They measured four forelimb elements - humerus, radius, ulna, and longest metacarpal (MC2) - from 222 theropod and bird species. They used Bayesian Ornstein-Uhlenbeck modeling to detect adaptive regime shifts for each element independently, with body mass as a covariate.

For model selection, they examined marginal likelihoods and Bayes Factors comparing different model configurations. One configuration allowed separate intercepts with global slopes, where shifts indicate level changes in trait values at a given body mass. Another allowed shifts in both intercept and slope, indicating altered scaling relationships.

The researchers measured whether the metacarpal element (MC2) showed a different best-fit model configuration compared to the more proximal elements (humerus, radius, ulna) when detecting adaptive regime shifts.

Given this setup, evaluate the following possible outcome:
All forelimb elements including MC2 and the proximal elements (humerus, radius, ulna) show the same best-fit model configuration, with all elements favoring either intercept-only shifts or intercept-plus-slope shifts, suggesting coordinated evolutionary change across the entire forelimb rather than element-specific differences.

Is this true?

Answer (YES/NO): NO